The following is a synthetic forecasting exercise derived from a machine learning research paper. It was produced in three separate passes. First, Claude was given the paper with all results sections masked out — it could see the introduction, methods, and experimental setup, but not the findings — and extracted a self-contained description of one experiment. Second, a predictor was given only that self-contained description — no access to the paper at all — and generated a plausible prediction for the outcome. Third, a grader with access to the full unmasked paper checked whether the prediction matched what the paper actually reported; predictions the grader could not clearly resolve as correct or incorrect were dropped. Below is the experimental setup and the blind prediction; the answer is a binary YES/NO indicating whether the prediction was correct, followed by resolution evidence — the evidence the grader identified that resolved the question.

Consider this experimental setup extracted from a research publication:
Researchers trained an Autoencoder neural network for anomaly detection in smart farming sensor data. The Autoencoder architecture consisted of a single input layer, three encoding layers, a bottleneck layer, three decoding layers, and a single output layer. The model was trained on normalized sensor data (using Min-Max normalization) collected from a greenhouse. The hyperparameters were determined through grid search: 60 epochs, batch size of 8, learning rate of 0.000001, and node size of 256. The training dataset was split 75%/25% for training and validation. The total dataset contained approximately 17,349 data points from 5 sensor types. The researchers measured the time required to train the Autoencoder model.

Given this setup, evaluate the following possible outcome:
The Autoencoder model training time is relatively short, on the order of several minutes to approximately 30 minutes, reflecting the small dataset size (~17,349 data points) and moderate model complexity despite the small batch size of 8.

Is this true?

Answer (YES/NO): YES